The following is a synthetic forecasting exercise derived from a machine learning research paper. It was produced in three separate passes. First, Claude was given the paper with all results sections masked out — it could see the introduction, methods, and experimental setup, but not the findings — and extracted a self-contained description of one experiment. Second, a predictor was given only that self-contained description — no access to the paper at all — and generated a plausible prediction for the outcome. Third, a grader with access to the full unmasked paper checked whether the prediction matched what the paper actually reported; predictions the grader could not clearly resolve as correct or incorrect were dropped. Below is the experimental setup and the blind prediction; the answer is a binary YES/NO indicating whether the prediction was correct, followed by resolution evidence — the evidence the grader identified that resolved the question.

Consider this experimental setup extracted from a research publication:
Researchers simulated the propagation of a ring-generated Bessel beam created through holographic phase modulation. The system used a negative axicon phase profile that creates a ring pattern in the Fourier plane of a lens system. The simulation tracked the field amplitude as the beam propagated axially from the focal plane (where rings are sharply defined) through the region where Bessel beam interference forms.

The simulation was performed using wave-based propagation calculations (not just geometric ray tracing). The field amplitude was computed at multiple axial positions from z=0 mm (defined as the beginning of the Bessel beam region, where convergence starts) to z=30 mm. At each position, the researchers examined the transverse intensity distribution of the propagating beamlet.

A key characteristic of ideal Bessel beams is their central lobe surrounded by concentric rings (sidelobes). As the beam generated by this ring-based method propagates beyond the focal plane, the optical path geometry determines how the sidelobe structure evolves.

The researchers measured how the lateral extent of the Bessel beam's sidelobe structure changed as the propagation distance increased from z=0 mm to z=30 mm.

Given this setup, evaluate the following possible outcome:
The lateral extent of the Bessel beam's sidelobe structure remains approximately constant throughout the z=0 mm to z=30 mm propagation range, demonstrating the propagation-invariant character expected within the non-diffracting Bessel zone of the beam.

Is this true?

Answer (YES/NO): NO